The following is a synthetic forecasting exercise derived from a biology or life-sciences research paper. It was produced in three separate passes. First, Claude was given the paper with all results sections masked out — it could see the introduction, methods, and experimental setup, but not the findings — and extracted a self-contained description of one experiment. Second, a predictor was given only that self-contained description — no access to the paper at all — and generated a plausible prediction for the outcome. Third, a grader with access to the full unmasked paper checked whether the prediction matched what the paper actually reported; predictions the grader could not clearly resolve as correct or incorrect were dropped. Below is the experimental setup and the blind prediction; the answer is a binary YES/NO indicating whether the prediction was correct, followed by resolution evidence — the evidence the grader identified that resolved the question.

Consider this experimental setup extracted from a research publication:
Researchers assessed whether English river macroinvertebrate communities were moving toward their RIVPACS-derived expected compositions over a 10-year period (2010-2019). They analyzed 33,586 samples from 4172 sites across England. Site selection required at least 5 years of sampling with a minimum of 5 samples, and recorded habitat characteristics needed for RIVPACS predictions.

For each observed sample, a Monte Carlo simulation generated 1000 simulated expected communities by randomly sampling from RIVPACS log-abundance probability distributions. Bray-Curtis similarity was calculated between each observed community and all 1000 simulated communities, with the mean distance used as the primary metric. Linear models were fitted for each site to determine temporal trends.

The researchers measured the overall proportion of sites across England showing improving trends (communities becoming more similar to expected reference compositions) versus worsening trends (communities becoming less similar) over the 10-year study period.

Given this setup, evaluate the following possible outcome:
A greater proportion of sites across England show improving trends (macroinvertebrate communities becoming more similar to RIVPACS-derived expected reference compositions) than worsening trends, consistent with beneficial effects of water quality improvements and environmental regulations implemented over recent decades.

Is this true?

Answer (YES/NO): NO